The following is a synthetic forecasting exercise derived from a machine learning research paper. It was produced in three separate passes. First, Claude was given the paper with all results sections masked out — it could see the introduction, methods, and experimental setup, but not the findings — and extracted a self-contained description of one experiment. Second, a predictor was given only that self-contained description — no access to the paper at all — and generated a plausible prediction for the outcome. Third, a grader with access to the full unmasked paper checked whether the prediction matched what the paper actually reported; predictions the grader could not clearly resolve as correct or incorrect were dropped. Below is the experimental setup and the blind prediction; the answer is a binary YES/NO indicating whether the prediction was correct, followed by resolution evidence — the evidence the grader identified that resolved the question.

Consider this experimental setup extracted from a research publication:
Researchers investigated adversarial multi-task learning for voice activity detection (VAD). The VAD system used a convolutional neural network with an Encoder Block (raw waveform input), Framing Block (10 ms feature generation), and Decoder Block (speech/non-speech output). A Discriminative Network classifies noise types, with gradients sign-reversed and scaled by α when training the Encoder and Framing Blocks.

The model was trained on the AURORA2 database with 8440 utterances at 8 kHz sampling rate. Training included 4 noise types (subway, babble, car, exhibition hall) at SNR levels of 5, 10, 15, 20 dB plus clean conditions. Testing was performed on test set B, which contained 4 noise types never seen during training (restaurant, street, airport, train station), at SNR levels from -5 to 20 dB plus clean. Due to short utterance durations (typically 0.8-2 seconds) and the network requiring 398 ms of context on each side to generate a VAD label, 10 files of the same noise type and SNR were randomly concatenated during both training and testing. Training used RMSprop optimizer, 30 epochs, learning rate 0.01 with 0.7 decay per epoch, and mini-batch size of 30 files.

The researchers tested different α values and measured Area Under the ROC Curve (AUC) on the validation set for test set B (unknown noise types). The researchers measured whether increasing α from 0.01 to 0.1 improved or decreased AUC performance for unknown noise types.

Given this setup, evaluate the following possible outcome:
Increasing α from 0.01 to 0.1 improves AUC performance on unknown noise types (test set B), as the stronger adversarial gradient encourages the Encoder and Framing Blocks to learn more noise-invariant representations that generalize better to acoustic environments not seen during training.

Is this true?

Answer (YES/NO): YES